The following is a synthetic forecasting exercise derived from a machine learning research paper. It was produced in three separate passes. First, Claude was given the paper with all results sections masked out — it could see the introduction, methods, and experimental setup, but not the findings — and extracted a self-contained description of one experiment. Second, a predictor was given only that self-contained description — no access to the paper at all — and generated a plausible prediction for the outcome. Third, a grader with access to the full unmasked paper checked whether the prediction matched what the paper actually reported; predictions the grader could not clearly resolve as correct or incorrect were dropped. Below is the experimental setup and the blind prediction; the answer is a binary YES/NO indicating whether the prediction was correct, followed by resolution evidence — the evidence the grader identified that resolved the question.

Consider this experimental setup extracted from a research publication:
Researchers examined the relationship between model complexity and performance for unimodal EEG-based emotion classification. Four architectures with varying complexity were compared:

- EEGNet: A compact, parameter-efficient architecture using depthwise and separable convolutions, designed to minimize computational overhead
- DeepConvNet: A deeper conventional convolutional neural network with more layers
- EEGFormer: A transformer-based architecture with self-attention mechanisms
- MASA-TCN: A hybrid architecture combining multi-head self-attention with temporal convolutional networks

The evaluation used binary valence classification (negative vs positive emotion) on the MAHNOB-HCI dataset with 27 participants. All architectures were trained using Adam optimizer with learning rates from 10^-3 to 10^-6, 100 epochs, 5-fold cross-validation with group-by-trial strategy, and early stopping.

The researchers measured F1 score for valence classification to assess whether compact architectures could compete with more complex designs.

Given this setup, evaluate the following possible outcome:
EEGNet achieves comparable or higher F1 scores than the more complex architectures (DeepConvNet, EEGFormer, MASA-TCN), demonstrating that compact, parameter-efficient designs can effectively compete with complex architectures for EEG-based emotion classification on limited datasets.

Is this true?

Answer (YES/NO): NO